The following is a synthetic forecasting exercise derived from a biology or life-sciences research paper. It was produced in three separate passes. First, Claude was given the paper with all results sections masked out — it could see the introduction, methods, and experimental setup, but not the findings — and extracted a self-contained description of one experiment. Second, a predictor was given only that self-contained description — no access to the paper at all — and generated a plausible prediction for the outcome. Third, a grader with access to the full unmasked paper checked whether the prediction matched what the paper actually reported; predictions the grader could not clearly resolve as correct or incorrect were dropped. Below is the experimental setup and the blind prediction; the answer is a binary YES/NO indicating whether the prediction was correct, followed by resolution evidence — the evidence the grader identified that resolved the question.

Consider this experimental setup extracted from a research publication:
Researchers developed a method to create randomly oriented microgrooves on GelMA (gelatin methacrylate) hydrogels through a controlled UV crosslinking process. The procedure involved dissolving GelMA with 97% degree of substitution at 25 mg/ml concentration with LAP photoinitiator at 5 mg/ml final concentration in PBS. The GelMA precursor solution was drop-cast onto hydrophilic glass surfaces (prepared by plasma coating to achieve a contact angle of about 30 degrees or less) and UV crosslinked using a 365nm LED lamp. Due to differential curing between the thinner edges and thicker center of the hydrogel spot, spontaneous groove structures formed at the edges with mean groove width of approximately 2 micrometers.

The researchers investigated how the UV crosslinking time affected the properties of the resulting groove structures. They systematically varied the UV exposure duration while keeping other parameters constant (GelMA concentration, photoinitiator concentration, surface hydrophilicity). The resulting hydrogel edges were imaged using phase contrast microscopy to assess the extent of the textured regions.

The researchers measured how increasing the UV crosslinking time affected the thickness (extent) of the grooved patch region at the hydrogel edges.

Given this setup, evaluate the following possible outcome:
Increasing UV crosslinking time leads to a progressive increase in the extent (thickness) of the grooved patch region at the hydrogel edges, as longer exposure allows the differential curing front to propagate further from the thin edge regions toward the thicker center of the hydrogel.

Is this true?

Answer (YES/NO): YES